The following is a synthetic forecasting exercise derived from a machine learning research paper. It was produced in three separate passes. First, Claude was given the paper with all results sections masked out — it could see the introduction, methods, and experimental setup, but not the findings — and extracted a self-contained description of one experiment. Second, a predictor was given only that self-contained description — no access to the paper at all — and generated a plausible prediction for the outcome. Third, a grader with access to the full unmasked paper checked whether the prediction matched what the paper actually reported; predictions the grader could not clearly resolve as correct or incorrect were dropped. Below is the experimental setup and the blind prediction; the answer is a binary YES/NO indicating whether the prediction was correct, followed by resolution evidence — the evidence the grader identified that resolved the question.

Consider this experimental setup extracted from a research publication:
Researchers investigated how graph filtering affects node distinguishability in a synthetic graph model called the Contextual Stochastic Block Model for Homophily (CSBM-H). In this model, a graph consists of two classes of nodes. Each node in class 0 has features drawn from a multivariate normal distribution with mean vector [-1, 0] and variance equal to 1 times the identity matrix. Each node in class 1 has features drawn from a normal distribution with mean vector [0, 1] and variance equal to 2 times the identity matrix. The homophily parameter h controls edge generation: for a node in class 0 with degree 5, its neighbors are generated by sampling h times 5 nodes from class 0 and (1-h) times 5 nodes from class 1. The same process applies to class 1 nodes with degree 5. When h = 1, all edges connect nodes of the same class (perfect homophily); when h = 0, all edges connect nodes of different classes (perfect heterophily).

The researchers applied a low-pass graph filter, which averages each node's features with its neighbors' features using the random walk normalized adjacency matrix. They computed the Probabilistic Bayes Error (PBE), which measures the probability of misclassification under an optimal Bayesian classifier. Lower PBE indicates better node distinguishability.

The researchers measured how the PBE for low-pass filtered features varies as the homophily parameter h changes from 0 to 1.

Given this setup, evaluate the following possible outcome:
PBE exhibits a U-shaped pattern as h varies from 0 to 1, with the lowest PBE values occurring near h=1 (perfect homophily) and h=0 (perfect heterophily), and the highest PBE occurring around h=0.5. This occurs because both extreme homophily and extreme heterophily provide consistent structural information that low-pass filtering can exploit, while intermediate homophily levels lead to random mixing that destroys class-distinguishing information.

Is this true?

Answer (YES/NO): NO